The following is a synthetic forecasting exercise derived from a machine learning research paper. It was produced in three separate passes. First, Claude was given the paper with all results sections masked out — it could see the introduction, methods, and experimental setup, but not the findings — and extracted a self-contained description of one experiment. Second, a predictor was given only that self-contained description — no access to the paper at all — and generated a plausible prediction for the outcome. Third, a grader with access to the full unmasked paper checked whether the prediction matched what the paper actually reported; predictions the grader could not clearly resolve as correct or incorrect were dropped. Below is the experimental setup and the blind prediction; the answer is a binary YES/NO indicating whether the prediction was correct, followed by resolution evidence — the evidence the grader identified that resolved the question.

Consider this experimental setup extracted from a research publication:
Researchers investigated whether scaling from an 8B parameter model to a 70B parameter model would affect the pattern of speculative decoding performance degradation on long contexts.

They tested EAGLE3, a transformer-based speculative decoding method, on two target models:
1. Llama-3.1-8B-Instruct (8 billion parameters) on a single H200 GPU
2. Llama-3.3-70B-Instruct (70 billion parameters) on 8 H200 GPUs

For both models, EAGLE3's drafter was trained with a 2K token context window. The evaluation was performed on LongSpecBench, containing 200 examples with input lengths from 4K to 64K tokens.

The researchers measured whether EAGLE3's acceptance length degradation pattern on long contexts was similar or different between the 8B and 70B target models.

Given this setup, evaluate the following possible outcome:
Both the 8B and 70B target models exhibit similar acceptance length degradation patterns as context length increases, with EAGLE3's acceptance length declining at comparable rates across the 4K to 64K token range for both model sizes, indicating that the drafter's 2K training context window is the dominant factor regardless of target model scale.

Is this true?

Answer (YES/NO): YES